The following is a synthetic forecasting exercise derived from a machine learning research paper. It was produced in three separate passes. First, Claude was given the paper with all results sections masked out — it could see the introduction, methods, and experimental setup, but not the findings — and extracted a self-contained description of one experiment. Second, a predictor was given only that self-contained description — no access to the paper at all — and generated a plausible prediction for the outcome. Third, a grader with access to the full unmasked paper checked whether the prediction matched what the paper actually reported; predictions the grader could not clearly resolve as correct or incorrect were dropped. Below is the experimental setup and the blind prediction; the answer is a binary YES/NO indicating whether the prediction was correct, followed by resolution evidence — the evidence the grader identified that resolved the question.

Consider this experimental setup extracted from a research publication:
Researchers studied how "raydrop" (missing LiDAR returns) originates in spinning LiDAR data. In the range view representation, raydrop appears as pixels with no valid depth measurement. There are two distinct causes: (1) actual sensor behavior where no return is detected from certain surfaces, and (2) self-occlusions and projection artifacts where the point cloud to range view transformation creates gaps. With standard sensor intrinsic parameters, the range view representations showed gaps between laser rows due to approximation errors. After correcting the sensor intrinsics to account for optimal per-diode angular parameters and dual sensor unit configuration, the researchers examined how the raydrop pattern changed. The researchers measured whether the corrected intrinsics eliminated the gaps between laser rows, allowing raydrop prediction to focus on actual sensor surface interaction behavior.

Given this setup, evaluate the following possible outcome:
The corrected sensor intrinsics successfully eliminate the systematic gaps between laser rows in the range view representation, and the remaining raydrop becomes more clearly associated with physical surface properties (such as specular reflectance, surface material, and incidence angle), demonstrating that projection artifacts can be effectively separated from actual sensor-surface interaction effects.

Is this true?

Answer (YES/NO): YES